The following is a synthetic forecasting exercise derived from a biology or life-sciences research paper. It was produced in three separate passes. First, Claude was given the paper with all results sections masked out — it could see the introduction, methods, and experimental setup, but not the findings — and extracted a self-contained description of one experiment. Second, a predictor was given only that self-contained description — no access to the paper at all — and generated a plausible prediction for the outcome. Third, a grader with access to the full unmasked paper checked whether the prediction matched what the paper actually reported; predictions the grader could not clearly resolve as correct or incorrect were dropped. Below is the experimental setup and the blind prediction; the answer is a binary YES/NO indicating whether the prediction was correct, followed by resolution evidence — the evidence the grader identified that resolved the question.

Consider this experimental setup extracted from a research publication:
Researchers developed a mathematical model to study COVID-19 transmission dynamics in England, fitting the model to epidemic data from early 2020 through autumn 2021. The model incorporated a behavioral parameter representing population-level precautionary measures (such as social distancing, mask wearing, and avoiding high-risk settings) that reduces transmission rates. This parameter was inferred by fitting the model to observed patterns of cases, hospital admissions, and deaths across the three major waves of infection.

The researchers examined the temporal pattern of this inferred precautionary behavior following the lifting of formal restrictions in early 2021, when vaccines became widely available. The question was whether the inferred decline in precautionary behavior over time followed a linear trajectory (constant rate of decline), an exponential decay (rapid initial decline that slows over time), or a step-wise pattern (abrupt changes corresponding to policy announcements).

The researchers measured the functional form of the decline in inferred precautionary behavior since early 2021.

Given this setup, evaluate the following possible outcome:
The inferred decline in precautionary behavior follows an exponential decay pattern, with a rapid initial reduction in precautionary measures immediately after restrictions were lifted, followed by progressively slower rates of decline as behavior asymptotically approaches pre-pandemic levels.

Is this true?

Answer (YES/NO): NO